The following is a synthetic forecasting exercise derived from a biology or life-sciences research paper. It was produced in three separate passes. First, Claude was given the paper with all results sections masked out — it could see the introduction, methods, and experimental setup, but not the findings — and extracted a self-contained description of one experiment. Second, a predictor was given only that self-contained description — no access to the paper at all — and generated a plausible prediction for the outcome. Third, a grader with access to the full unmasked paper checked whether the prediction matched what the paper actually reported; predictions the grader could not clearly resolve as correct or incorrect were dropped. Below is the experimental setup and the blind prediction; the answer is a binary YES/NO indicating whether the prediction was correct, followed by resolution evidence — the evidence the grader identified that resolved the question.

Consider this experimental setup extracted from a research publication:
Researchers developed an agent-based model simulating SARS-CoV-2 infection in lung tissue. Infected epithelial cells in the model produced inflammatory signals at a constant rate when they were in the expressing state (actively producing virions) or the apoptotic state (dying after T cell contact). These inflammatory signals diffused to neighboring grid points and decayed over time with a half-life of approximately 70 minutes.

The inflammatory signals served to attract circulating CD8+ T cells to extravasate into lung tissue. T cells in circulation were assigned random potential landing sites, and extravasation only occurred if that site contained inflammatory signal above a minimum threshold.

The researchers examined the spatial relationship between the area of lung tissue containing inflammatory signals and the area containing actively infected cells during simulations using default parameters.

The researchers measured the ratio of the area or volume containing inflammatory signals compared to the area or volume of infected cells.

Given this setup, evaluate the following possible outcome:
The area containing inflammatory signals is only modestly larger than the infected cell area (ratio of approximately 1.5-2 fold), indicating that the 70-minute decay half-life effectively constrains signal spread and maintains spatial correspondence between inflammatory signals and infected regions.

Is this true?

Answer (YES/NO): NO